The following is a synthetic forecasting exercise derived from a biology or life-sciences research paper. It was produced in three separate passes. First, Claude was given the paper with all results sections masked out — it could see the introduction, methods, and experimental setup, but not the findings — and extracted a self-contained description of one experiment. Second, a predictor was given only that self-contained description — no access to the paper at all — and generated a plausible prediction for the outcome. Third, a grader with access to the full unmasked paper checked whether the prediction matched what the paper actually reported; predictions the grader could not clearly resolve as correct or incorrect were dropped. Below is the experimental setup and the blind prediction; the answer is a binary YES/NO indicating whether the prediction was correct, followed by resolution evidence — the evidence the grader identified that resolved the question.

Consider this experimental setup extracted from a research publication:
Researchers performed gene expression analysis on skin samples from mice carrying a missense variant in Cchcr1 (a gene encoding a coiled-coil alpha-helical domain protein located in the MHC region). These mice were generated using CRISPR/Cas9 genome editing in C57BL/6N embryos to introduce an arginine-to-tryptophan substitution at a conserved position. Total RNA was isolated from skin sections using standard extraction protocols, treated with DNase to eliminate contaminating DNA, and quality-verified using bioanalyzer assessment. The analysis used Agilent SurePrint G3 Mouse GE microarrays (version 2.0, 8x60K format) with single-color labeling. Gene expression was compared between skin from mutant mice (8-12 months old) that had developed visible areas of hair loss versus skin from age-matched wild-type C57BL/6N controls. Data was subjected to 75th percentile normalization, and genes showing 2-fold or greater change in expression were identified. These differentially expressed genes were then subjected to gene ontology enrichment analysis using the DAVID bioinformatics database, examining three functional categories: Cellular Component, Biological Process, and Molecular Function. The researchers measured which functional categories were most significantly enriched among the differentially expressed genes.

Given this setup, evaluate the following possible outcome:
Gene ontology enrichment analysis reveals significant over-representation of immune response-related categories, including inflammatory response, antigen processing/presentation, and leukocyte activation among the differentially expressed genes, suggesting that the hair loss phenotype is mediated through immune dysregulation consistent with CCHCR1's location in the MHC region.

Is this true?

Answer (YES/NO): NO